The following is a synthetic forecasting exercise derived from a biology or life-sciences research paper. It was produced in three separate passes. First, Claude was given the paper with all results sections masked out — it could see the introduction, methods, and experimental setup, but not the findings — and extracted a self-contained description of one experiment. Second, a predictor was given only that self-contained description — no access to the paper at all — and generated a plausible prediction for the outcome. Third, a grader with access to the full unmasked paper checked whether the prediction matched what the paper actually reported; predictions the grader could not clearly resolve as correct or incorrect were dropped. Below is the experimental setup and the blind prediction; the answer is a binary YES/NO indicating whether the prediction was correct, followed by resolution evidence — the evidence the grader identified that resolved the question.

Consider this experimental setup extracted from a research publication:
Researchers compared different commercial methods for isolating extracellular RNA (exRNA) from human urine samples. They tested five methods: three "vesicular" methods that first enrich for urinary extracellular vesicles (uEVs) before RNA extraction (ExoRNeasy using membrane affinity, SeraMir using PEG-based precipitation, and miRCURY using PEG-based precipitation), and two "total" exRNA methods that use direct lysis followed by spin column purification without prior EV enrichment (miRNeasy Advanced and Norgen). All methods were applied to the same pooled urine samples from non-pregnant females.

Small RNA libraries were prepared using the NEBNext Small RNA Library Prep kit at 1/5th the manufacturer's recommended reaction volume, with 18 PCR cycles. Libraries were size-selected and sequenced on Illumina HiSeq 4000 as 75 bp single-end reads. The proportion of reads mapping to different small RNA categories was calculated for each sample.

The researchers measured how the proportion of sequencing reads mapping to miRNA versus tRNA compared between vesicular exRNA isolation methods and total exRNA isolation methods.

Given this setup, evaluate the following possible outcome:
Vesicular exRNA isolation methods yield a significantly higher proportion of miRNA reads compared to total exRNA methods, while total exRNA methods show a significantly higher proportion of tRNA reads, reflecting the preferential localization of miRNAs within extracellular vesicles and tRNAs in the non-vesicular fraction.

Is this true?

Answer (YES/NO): NO